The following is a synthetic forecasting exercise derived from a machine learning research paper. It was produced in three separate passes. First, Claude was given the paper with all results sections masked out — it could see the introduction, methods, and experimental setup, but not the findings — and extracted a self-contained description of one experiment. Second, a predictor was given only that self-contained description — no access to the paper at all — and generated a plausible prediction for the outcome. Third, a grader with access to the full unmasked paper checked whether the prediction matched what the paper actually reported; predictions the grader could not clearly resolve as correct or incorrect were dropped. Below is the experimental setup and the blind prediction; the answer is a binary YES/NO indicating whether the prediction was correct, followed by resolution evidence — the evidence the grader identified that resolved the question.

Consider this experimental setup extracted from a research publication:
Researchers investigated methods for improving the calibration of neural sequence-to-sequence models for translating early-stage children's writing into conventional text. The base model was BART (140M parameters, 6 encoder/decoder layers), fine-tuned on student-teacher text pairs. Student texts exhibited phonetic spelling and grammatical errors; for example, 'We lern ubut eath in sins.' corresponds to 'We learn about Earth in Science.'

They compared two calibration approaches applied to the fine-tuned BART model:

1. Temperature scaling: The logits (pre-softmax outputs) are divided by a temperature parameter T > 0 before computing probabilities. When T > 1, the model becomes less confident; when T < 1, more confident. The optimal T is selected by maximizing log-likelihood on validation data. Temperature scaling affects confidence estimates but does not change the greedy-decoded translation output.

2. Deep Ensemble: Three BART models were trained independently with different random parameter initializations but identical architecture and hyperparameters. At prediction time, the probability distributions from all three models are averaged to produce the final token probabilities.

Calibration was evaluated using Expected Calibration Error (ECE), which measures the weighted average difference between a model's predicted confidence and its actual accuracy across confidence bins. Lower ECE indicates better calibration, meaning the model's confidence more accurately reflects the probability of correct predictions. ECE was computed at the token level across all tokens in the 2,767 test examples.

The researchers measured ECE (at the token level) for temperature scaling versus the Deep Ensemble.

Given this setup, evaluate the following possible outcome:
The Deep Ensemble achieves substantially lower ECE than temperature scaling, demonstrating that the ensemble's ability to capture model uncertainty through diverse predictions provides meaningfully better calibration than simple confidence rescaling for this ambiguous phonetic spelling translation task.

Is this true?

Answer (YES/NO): NO